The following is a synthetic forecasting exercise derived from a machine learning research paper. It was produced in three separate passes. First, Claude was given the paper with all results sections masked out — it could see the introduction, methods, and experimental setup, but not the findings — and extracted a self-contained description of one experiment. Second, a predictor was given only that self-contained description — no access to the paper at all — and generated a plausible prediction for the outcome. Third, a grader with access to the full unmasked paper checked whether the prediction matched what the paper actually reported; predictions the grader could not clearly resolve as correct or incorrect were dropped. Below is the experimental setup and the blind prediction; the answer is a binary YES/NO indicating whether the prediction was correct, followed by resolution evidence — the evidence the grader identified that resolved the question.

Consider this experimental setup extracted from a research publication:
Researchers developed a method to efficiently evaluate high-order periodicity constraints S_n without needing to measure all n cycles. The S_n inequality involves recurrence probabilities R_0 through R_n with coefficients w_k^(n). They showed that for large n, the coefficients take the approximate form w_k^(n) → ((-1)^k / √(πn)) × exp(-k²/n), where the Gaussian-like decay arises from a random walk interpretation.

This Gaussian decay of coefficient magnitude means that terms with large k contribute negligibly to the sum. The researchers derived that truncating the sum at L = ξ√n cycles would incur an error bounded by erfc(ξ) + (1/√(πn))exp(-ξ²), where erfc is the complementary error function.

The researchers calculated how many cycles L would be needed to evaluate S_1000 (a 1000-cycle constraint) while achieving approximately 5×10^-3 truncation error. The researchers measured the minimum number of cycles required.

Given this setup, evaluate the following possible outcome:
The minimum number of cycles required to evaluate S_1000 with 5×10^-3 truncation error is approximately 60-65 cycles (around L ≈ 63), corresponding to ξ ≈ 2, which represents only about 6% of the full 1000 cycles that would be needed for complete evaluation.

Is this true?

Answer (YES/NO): YES